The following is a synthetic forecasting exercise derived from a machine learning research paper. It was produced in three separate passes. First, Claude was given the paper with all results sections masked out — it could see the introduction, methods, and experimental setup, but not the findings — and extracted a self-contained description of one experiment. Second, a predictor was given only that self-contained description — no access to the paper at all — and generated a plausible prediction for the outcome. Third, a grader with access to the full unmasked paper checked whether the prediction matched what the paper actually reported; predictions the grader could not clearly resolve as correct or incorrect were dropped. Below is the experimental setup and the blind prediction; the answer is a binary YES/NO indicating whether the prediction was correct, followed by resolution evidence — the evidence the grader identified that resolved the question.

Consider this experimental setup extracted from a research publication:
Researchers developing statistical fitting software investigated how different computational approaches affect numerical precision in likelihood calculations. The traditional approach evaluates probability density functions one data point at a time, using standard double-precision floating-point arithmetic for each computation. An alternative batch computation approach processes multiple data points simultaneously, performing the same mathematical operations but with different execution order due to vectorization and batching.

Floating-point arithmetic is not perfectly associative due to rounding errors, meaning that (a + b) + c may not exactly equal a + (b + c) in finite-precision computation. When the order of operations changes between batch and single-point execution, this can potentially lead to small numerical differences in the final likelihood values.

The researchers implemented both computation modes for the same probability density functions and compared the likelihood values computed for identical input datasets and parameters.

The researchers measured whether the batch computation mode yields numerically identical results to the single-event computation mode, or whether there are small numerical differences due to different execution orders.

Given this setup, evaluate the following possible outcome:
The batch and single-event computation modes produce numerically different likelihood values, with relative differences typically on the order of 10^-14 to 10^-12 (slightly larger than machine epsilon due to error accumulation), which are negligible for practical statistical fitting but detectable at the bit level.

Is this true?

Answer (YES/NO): YES